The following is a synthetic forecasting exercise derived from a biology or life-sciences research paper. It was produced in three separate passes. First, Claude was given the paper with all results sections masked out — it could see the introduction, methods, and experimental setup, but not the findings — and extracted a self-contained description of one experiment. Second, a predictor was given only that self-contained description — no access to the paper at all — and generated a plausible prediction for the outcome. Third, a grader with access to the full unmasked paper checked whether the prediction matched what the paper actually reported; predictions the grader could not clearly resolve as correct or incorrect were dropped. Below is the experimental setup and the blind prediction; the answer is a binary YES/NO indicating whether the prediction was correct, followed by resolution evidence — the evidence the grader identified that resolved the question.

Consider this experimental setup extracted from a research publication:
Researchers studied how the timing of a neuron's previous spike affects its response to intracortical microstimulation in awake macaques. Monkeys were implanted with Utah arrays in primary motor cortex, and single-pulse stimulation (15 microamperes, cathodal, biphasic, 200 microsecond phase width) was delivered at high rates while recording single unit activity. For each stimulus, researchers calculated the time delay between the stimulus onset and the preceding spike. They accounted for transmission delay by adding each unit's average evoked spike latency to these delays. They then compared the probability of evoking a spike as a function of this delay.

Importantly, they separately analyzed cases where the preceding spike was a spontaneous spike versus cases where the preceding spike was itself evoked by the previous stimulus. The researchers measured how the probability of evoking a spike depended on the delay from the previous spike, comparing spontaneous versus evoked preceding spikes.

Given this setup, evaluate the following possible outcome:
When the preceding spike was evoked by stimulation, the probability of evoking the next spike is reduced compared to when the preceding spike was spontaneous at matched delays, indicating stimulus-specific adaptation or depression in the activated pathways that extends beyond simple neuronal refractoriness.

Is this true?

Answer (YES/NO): NO